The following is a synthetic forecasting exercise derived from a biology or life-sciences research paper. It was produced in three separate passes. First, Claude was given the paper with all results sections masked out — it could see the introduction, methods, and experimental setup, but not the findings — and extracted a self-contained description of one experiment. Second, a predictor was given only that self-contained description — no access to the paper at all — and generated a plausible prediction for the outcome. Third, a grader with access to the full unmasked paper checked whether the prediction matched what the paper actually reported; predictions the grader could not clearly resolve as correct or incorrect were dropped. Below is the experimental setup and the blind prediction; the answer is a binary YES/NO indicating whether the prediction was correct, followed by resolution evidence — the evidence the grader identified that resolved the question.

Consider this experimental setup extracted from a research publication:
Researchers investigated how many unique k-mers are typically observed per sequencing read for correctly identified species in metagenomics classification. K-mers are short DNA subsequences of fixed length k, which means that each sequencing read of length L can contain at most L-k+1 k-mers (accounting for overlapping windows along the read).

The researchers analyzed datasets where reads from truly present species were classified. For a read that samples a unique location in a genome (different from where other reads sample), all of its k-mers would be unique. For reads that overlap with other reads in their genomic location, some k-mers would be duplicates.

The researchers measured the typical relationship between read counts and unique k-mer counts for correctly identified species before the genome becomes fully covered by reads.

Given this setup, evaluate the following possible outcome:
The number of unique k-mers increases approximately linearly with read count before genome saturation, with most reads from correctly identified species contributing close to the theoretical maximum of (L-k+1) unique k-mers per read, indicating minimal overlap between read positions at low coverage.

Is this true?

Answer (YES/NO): YES